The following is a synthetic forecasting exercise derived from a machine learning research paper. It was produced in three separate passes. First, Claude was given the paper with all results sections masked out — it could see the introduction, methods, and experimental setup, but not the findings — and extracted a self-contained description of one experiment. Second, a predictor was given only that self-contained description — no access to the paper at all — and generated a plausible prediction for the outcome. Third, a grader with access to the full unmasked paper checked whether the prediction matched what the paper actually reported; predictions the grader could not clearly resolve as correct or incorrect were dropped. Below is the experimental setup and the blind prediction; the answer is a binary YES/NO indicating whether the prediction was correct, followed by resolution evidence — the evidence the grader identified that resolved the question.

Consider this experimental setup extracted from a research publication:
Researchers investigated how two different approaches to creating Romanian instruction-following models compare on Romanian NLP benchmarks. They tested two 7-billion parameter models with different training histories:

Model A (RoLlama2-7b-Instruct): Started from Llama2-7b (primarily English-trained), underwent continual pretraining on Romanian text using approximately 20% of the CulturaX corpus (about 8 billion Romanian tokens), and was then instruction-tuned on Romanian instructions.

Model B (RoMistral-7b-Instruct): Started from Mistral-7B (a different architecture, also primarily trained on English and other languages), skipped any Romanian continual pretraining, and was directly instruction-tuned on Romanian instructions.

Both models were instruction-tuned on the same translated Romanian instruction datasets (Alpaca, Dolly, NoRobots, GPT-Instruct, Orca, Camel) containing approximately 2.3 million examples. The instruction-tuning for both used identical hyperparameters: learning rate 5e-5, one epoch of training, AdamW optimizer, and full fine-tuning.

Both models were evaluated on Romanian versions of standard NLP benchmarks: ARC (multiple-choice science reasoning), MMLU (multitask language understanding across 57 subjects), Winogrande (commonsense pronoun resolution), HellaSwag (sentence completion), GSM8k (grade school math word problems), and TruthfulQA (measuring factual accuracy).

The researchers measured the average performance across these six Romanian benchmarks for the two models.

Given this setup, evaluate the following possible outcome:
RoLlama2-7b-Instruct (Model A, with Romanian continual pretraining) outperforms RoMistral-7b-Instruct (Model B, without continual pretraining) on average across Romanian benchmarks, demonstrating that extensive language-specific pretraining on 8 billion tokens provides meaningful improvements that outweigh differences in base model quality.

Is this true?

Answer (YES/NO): NO